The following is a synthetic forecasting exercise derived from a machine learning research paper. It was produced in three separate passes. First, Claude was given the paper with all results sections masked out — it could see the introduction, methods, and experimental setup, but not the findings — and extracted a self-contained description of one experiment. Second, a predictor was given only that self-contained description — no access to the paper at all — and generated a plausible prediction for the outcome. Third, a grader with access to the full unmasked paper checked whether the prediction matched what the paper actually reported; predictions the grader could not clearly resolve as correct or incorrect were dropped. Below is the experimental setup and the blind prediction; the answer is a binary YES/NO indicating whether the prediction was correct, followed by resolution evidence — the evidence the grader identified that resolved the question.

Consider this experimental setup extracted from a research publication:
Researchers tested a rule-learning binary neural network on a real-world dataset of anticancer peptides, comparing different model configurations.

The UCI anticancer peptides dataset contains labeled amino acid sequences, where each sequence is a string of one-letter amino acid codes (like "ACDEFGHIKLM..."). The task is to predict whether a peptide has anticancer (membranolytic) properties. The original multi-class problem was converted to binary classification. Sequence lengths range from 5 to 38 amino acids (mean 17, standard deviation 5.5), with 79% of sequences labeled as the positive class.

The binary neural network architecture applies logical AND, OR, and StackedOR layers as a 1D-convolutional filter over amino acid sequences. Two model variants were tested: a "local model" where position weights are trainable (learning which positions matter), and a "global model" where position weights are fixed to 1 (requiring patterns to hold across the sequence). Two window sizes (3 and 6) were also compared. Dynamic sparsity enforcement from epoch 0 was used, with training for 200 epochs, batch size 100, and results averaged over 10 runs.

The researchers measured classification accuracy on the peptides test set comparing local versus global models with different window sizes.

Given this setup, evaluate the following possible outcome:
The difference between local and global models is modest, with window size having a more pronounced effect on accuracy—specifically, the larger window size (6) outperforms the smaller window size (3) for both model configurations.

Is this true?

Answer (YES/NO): NO